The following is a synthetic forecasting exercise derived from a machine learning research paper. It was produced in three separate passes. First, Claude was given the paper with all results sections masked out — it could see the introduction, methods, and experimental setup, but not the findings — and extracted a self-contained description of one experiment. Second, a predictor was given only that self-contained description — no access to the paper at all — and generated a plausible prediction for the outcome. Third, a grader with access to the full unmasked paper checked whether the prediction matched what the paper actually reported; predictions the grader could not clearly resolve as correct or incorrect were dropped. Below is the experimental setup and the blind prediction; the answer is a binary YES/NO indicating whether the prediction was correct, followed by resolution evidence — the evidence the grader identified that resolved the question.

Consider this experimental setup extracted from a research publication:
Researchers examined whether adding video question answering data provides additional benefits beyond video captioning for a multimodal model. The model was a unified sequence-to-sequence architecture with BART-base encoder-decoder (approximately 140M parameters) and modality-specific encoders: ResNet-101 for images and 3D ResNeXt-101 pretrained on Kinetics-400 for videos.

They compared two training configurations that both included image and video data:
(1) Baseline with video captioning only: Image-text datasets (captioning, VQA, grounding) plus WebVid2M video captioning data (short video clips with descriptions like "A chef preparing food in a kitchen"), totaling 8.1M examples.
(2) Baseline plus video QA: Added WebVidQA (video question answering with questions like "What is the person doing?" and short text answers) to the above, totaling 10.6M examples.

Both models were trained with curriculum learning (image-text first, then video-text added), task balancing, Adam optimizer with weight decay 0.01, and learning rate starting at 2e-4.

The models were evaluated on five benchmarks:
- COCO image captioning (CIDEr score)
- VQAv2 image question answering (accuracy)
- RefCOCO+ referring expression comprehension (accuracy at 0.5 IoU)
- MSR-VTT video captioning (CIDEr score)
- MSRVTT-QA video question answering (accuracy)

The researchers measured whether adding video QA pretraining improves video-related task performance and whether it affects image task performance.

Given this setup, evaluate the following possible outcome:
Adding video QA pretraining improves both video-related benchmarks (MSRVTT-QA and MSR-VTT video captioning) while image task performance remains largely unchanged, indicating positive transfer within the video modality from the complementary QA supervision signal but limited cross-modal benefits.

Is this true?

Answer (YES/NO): YES